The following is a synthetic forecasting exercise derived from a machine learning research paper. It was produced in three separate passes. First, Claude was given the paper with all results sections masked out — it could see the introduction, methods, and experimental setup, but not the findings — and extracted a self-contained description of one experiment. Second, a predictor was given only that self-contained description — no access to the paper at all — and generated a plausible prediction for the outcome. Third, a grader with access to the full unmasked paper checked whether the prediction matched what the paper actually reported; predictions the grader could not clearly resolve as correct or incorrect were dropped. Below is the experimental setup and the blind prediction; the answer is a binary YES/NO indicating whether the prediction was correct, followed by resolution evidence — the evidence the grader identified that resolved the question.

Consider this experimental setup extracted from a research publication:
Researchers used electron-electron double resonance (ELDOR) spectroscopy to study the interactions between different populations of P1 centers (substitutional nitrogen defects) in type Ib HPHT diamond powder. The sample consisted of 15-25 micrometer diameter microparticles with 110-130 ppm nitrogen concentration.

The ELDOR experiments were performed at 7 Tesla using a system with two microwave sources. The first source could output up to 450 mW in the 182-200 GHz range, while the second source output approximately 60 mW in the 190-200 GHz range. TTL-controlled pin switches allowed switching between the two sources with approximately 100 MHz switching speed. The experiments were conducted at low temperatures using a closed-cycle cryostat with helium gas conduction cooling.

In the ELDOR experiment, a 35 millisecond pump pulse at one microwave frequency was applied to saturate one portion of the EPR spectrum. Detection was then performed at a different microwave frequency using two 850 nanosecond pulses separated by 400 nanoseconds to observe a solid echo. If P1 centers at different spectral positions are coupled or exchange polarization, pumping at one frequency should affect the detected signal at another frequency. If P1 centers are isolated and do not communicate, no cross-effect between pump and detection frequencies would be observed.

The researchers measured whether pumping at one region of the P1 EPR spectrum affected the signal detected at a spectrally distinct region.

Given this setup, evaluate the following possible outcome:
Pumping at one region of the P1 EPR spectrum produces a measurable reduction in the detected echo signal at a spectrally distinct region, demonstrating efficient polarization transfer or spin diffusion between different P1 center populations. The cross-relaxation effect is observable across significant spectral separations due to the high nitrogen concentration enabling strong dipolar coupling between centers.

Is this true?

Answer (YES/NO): NO